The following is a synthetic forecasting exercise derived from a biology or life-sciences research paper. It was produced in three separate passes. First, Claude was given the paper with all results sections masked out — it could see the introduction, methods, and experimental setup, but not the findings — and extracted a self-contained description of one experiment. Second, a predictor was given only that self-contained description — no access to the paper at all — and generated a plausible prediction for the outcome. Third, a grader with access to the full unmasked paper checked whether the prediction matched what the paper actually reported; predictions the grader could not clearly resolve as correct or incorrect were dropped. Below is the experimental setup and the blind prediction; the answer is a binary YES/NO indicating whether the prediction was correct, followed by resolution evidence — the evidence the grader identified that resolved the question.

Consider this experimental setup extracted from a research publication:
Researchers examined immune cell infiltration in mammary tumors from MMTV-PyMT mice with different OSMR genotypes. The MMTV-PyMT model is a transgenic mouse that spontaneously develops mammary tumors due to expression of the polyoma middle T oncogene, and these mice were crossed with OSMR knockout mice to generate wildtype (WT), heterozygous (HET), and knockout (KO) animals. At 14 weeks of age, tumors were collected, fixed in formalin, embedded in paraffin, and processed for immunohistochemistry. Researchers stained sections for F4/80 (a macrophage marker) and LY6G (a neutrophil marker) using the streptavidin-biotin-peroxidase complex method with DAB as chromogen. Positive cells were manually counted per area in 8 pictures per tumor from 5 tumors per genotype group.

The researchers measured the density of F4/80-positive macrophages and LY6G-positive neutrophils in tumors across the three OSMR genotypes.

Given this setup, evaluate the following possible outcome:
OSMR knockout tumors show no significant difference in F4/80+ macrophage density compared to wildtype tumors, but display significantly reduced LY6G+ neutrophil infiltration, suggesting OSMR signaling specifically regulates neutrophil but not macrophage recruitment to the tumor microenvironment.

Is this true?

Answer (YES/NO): NO